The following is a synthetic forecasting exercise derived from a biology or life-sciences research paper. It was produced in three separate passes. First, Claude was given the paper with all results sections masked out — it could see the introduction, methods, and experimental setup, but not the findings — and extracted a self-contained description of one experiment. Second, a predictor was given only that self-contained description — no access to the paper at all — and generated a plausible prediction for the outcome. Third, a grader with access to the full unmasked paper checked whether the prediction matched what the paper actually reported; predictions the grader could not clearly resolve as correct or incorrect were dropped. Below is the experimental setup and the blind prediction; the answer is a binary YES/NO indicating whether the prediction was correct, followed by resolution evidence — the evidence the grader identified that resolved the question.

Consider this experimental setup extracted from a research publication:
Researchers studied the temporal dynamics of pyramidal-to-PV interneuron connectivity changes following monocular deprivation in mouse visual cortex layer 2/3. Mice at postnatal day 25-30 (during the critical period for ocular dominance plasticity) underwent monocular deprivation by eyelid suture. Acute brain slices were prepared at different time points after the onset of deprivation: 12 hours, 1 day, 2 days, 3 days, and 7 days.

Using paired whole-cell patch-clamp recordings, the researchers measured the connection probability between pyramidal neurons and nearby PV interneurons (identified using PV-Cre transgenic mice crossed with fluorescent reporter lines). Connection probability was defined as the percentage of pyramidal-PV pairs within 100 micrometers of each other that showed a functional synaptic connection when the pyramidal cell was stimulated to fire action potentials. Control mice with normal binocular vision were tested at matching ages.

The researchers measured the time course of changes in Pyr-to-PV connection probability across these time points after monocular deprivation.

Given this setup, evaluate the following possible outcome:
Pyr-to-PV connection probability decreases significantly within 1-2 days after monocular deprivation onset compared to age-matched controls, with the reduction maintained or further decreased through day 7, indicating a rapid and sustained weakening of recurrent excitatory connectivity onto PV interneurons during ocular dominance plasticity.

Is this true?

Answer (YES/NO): NO